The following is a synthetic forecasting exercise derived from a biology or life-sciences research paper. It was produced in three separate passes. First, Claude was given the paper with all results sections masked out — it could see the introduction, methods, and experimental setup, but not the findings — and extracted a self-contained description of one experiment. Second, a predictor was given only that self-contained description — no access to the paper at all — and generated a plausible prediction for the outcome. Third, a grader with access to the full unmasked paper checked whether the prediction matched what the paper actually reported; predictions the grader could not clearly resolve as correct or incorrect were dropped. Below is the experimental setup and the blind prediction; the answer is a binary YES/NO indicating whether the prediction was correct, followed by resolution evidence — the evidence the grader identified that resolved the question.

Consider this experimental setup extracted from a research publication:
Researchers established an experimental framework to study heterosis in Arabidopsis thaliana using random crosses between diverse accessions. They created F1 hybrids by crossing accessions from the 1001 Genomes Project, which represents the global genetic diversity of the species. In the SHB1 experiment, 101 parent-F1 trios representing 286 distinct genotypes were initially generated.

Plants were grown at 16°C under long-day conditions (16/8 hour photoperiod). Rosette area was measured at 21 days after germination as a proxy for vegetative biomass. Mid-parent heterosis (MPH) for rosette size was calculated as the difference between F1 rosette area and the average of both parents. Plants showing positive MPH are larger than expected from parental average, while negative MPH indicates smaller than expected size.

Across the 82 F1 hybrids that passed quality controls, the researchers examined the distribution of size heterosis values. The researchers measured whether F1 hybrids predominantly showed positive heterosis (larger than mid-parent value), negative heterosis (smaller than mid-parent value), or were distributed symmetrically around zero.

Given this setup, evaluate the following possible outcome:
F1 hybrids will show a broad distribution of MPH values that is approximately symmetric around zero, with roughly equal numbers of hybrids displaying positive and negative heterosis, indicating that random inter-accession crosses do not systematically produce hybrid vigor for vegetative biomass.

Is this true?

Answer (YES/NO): NO